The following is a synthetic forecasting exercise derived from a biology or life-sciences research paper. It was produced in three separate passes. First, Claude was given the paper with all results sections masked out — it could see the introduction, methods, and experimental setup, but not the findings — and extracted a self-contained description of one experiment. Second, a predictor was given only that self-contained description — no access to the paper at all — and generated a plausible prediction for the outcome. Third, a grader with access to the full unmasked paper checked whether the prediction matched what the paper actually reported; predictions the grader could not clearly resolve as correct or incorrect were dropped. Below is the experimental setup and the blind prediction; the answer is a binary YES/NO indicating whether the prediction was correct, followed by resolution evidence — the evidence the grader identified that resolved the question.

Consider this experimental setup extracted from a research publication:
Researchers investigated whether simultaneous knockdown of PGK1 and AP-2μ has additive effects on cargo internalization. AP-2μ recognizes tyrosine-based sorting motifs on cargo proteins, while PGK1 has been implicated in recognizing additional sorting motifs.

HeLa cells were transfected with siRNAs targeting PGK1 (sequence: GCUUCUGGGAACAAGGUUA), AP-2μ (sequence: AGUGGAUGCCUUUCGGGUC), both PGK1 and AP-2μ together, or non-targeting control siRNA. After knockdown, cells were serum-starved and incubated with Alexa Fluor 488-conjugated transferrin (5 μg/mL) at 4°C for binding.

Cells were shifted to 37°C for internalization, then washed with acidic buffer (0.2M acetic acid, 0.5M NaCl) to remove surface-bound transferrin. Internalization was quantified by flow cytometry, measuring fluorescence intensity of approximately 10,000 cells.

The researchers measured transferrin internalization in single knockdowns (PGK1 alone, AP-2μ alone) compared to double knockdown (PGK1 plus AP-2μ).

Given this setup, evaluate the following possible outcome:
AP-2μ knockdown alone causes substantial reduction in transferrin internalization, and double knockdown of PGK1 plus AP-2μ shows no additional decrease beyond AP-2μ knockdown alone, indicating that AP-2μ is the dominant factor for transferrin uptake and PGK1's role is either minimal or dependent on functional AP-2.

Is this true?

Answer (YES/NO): NO